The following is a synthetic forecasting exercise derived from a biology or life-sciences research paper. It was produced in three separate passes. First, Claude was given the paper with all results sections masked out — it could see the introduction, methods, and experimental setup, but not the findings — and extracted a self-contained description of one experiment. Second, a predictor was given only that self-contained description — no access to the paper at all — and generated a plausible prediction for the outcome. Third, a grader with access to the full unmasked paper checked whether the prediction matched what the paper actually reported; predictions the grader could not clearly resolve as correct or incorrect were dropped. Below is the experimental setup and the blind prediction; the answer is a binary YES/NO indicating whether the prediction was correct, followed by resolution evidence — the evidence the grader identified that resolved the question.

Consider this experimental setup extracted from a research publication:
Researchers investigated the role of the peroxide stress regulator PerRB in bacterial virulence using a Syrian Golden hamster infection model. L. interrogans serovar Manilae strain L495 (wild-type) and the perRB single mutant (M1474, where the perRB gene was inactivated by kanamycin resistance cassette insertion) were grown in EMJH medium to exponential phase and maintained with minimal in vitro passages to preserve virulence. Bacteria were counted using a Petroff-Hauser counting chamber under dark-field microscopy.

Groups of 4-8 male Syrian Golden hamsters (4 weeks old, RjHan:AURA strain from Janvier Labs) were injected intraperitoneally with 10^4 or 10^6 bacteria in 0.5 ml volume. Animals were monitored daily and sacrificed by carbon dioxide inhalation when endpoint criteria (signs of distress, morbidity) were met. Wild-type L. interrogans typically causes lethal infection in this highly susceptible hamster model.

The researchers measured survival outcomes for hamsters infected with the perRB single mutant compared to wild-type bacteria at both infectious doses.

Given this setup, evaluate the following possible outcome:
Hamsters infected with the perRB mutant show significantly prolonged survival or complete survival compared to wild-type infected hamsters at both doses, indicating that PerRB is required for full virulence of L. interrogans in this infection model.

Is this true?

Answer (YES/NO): NO